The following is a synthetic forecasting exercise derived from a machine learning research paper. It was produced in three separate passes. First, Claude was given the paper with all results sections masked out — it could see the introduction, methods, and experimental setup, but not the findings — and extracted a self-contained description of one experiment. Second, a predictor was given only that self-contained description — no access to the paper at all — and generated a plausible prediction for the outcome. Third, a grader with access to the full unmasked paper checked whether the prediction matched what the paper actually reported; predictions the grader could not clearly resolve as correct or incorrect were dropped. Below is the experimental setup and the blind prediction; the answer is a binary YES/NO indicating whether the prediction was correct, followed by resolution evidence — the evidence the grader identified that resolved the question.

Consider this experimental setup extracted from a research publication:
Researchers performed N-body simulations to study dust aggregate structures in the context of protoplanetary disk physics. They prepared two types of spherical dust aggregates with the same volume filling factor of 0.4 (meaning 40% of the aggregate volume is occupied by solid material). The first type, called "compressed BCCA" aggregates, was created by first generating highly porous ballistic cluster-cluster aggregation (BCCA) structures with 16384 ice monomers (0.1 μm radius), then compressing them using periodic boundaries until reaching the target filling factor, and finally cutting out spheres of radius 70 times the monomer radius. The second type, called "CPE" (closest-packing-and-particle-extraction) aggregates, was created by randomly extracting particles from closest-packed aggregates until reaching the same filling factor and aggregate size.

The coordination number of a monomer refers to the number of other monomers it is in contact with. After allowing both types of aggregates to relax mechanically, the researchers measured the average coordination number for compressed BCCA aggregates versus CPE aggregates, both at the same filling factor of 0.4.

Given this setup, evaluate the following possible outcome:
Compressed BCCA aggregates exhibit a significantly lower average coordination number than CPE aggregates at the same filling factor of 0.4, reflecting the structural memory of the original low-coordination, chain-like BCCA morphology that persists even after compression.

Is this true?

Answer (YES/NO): YES